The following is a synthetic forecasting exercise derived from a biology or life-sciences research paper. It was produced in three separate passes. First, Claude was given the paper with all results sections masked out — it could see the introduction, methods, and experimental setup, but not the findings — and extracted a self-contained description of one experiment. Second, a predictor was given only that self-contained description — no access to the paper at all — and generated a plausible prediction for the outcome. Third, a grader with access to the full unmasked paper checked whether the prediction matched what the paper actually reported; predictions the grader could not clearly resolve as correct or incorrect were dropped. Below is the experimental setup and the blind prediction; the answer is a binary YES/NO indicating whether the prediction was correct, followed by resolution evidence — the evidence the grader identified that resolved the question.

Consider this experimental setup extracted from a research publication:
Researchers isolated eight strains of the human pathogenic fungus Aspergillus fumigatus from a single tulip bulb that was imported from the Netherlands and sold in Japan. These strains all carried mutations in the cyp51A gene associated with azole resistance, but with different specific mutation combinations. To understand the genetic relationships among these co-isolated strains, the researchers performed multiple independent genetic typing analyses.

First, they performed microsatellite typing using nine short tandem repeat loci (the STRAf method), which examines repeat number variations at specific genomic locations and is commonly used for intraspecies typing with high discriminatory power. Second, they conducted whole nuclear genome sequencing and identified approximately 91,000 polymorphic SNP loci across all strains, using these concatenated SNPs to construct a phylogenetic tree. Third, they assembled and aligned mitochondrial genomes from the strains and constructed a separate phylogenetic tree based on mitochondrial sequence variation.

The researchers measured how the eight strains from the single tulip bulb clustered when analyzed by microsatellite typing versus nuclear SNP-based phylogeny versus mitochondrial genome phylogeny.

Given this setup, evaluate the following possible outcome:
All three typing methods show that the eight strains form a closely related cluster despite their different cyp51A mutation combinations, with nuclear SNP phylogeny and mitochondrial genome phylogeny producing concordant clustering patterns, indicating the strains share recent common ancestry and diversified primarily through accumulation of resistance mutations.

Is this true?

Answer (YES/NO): NO